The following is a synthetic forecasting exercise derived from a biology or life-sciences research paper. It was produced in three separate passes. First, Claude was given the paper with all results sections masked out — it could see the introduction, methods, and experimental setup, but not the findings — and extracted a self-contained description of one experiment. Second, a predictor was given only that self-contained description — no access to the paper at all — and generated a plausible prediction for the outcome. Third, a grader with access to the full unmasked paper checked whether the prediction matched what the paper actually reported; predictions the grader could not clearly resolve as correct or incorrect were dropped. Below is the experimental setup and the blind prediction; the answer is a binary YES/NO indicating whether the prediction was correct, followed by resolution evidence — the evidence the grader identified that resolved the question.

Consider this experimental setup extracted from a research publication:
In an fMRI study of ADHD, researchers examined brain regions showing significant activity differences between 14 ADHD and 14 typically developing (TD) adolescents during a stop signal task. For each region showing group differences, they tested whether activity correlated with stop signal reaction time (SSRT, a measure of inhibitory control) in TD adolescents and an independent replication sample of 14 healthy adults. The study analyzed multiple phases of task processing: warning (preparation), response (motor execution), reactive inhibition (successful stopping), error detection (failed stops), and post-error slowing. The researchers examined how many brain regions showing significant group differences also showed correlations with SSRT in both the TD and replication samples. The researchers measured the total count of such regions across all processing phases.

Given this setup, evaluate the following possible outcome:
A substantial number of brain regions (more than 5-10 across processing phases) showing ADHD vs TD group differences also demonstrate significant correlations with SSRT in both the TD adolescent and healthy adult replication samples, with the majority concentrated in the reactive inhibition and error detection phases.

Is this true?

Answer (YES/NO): NO